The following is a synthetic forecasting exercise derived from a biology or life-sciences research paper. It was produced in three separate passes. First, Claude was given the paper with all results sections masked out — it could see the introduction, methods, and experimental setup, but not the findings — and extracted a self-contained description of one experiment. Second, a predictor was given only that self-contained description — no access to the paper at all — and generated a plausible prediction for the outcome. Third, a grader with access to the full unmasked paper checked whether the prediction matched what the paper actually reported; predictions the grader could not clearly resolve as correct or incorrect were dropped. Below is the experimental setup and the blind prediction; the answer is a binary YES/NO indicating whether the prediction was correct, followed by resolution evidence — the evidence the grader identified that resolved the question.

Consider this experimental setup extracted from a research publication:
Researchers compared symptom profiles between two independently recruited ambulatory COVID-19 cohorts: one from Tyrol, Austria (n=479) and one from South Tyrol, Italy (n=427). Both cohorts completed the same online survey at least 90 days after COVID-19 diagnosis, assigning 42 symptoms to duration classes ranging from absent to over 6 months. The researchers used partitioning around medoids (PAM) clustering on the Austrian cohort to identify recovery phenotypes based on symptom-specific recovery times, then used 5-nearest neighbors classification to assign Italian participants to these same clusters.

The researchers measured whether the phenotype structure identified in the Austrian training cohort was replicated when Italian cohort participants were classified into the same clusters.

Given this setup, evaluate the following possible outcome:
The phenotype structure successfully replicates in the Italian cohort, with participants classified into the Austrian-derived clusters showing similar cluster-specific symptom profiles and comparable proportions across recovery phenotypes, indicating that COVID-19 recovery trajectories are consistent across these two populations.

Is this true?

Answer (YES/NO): YES